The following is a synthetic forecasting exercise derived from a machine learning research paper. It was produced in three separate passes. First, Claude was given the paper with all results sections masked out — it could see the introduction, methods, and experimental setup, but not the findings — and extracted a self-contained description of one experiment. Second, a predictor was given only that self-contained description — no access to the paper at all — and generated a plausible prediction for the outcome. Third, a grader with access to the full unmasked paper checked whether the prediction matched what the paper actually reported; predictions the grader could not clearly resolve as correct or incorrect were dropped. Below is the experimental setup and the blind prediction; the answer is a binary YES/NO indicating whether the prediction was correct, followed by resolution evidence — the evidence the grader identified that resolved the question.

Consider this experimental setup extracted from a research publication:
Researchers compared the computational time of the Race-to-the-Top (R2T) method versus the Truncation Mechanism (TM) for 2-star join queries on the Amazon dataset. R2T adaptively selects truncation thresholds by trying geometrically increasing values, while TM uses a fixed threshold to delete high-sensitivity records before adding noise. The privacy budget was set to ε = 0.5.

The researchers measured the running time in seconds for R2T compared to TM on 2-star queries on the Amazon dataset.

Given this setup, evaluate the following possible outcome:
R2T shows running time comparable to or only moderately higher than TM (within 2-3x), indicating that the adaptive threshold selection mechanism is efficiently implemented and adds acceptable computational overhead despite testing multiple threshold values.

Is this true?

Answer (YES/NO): YES